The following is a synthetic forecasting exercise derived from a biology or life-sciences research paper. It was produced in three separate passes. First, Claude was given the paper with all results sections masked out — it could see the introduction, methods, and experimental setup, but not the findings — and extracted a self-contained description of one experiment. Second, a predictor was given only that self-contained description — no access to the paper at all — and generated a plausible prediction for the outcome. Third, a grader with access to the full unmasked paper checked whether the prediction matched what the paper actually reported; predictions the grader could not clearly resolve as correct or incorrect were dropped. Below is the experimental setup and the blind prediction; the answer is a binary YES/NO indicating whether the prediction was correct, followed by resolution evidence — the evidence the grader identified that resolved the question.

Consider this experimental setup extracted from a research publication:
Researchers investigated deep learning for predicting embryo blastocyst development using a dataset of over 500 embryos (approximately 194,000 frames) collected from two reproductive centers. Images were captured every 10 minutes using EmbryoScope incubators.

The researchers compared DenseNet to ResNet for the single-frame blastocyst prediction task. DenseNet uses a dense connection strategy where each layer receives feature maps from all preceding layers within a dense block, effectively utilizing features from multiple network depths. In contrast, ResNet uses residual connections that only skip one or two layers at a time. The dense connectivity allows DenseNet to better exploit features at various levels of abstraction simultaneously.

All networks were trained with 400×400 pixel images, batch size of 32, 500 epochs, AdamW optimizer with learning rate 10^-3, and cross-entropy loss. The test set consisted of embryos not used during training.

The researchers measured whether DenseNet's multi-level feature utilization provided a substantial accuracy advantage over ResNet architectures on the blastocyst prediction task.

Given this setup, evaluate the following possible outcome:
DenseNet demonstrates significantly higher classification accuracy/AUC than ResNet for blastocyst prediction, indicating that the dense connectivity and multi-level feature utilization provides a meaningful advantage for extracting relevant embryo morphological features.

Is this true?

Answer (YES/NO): YES